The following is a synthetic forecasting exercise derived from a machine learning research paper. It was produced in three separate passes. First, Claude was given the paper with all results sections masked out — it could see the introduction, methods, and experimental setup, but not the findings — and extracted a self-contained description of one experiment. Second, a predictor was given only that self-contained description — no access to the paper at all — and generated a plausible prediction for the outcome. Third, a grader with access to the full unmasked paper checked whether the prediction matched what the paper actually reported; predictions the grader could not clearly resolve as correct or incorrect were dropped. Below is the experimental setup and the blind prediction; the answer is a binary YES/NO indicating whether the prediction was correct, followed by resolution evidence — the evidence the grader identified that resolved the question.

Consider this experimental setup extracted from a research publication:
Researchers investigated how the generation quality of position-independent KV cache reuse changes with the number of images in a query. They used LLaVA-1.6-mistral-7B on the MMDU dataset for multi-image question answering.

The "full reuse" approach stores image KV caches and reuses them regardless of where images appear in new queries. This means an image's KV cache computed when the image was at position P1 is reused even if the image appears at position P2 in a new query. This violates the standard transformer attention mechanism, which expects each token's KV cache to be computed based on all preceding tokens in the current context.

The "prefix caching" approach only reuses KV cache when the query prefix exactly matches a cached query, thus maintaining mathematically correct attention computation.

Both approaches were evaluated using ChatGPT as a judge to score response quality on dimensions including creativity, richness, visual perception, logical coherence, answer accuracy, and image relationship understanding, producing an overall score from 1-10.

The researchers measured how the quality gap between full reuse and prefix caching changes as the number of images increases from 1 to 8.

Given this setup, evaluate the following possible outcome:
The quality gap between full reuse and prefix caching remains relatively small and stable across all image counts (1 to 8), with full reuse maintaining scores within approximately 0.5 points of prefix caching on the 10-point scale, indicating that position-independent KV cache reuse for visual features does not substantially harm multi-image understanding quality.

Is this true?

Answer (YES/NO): NO